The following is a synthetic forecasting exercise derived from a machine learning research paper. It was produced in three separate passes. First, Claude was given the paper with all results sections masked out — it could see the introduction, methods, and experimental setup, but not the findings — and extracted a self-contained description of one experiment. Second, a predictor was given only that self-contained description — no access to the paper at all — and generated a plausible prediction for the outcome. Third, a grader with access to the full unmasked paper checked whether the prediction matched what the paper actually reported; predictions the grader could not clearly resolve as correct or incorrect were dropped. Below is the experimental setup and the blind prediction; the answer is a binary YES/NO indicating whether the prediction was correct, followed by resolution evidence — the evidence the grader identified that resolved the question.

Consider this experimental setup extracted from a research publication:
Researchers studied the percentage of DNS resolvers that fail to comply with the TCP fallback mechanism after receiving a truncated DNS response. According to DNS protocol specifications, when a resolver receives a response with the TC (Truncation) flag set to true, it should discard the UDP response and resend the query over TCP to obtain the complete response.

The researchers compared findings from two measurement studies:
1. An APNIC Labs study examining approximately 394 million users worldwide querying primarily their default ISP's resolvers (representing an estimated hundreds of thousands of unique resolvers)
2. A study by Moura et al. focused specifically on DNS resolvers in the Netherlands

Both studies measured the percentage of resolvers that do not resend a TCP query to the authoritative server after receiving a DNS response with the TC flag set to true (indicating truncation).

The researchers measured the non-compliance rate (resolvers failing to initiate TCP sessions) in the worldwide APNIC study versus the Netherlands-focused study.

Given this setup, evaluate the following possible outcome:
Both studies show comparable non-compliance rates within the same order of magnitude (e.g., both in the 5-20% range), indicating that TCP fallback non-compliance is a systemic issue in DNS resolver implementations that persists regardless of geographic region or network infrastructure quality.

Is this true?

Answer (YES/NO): NO